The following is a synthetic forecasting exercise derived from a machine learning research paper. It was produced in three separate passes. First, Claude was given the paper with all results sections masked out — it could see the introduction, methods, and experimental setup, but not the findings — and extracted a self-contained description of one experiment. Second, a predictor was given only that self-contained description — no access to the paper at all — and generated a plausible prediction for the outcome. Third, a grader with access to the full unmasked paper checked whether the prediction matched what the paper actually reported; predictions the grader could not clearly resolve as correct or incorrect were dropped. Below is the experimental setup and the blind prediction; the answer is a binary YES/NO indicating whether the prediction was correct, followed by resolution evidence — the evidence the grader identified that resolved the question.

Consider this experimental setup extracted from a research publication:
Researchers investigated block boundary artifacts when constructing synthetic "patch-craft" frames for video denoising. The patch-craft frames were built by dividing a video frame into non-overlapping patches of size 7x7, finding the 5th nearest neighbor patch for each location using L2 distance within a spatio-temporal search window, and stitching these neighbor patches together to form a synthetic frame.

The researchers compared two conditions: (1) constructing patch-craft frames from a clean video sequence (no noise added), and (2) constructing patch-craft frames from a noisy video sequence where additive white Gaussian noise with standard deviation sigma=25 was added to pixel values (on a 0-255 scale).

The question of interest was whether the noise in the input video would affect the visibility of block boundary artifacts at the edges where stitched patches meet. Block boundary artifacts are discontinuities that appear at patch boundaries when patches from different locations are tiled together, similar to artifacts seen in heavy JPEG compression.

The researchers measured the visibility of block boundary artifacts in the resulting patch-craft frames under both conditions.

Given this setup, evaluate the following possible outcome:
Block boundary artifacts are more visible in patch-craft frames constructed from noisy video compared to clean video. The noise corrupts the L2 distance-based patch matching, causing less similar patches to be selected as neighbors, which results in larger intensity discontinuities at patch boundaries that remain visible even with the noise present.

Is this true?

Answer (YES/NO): NO